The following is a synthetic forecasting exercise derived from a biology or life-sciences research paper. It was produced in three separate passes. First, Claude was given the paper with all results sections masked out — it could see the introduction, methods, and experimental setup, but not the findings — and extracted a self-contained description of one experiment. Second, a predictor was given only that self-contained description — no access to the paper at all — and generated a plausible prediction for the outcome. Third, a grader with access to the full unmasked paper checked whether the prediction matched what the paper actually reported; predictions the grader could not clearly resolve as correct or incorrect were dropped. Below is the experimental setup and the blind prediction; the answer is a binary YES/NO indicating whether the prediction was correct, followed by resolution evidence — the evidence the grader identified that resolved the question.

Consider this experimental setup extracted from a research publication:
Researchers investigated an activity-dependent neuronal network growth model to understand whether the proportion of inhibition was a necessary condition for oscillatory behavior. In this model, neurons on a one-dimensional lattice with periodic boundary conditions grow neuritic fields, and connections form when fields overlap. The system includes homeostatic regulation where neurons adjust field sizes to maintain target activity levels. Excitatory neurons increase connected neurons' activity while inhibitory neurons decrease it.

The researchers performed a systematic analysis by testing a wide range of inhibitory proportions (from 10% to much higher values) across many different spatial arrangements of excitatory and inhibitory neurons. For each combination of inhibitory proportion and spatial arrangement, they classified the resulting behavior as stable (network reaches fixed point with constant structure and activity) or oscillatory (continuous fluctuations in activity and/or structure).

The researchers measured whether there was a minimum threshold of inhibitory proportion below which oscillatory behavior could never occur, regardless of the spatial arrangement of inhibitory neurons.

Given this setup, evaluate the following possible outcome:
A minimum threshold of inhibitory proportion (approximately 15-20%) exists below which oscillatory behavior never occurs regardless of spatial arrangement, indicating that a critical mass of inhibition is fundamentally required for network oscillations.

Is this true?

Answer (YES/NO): YES